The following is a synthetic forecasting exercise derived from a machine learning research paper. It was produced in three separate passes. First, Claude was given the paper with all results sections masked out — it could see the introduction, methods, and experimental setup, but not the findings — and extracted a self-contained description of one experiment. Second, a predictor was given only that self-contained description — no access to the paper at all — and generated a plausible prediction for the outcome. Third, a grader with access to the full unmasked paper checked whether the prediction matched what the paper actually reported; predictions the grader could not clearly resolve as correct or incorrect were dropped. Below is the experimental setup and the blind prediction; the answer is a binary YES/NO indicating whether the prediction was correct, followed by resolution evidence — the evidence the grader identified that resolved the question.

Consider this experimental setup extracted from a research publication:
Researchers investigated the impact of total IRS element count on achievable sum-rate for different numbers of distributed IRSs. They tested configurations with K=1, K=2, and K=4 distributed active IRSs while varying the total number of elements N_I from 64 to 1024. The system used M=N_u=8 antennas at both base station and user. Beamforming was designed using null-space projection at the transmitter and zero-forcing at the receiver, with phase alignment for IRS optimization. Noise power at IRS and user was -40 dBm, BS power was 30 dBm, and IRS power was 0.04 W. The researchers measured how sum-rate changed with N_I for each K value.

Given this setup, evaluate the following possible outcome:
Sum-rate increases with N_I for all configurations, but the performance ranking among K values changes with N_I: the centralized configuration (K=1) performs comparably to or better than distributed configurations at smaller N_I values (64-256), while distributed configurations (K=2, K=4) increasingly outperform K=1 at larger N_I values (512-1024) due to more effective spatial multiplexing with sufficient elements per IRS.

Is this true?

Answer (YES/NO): NO